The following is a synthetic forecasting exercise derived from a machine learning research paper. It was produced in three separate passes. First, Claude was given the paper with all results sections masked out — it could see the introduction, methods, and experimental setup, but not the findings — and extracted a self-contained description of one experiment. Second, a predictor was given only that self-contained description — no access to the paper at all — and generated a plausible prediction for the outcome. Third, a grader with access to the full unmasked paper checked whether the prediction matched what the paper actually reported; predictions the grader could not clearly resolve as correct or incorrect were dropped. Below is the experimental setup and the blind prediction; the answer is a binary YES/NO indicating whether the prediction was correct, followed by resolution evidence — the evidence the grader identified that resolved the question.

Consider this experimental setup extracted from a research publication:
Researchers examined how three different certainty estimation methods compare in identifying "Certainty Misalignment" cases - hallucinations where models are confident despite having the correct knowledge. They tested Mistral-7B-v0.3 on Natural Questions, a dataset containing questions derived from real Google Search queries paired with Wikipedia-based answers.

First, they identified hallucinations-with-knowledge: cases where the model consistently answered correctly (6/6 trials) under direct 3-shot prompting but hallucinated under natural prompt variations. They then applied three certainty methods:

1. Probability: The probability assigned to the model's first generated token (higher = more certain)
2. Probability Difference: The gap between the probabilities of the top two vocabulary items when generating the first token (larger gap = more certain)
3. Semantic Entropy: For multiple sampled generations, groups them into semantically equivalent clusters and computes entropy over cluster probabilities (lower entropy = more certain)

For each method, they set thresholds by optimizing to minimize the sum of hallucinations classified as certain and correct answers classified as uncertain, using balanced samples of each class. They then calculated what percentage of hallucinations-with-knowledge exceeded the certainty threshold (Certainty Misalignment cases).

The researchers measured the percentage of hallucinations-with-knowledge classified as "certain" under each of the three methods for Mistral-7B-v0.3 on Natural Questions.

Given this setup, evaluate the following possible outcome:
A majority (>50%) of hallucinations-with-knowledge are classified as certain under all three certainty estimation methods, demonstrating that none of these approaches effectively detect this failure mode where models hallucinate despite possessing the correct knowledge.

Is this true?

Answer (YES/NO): NO